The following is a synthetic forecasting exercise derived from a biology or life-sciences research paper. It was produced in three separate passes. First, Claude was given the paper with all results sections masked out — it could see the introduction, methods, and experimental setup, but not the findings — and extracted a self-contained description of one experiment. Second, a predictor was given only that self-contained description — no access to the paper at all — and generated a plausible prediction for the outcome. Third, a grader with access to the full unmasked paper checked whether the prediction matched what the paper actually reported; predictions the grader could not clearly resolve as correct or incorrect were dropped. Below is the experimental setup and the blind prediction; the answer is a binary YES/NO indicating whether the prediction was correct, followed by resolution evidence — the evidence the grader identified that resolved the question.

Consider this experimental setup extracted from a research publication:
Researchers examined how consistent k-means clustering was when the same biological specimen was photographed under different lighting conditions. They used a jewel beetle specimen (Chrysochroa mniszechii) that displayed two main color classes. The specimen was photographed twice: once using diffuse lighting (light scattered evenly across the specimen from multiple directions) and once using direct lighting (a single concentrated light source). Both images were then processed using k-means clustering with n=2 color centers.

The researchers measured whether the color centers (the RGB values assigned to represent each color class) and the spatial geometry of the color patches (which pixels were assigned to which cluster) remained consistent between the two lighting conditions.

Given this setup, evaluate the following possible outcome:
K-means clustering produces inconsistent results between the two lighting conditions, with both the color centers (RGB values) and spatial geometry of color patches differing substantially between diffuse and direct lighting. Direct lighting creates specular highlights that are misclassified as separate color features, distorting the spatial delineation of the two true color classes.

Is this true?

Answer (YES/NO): YES